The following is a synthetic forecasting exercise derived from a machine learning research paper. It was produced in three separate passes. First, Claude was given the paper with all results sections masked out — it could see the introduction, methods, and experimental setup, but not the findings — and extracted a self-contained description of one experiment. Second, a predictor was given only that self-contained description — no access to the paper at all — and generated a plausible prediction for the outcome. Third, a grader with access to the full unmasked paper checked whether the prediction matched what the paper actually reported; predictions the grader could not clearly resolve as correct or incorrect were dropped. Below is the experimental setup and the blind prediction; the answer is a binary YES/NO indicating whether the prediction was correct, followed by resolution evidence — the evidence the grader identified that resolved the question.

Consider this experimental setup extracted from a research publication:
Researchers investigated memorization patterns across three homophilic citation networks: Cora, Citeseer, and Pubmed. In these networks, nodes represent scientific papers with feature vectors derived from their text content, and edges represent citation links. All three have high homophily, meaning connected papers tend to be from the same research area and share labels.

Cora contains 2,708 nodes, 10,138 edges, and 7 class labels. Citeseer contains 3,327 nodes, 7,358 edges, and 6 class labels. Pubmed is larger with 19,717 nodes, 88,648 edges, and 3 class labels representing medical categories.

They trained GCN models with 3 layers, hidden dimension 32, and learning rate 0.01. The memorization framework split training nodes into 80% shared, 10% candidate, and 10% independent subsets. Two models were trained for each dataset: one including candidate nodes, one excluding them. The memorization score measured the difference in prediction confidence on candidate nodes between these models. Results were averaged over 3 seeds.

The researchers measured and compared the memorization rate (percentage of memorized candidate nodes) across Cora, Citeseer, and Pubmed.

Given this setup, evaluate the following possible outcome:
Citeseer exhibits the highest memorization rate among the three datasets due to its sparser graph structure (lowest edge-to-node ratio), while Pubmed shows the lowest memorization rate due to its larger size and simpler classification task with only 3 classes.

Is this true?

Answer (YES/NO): YES